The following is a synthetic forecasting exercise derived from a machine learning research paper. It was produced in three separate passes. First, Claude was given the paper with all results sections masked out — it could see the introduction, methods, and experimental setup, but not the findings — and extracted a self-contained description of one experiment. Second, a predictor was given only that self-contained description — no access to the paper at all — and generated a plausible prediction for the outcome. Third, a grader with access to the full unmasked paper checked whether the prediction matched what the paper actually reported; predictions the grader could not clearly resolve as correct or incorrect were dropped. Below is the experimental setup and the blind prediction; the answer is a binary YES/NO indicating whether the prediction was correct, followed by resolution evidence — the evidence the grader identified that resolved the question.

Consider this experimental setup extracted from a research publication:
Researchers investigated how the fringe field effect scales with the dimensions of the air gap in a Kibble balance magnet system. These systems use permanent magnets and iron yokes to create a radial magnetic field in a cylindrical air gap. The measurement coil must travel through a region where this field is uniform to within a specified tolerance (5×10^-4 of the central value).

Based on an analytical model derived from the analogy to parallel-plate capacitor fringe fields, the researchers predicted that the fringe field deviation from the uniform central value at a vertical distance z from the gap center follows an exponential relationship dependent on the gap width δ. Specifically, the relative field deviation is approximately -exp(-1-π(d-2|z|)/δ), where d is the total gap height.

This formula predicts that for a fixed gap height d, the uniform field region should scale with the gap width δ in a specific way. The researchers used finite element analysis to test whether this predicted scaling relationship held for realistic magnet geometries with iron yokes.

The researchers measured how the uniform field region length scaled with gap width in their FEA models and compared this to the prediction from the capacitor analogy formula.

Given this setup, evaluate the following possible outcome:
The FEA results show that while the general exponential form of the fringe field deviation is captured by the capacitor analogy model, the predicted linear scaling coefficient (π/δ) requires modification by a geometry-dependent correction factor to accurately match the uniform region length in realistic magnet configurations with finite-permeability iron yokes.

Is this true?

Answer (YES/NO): NO